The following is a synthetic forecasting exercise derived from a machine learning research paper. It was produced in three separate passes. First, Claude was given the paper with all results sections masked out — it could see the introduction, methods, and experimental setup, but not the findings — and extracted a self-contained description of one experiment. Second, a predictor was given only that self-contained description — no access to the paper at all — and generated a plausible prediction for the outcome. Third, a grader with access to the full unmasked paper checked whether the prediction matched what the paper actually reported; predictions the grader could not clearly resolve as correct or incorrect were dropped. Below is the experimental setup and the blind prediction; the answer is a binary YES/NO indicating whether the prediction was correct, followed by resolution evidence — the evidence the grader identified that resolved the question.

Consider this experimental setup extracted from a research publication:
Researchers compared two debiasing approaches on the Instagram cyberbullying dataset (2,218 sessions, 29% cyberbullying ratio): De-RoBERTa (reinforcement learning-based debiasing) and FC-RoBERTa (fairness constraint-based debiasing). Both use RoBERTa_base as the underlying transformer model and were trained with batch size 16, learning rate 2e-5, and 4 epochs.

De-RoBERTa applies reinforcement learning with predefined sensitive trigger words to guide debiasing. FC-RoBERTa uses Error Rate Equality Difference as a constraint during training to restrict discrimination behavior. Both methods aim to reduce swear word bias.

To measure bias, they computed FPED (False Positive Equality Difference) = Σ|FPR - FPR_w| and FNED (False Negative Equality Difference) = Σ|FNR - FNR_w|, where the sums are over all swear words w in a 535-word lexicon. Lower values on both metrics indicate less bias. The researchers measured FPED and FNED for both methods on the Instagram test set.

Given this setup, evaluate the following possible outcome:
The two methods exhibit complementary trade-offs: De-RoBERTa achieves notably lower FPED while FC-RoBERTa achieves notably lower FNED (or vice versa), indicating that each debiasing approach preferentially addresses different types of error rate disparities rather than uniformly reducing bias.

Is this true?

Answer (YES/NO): NO